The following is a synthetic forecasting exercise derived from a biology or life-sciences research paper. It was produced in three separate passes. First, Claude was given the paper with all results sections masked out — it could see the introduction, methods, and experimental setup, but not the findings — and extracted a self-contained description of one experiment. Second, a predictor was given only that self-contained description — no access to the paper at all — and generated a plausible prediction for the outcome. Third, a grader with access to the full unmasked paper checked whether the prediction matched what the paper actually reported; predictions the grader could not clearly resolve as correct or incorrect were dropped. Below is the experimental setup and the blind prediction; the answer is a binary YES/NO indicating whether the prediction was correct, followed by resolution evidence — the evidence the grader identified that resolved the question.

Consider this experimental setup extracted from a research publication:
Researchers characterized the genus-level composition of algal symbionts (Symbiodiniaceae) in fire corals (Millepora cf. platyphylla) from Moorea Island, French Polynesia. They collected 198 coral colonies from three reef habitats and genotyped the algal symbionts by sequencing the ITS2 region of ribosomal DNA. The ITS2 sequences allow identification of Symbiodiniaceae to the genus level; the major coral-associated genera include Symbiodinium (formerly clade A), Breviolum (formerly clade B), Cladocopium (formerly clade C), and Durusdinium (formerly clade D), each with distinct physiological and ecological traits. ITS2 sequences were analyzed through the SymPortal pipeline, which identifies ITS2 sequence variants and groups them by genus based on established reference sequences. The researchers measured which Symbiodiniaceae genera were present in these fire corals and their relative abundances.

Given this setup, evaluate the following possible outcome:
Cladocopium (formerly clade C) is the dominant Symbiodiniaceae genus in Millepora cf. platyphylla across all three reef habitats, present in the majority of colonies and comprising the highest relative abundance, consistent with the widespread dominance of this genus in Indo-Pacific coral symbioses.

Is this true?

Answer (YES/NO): NO